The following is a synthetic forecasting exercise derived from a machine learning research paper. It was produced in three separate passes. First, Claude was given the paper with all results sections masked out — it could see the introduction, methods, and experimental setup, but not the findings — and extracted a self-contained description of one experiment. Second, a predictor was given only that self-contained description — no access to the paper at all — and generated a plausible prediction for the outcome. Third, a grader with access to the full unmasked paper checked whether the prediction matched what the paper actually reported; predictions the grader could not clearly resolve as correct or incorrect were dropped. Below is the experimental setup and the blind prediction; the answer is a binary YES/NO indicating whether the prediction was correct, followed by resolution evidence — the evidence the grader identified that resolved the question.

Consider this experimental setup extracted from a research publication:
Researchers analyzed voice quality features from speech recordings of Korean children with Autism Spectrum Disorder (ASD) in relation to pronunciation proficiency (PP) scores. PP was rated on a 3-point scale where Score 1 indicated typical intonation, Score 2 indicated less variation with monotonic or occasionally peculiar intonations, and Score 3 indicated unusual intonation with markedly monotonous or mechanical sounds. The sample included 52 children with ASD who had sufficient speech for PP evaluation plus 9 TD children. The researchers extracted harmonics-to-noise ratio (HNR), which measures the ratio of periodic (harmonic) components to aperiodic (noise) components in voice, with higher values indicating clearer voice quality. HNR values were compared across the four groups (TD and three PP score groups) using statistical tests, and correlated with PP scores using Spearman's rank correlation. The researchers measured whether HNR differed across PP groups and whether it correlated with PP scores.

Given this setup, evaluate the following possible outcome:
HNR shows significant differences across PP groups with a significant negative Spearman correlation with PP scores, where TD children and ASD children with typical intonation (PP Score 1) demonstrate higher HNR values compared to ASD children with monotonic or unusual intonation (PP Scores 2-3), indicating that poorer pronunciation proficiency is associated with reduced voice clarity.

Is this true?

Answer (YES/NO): NO